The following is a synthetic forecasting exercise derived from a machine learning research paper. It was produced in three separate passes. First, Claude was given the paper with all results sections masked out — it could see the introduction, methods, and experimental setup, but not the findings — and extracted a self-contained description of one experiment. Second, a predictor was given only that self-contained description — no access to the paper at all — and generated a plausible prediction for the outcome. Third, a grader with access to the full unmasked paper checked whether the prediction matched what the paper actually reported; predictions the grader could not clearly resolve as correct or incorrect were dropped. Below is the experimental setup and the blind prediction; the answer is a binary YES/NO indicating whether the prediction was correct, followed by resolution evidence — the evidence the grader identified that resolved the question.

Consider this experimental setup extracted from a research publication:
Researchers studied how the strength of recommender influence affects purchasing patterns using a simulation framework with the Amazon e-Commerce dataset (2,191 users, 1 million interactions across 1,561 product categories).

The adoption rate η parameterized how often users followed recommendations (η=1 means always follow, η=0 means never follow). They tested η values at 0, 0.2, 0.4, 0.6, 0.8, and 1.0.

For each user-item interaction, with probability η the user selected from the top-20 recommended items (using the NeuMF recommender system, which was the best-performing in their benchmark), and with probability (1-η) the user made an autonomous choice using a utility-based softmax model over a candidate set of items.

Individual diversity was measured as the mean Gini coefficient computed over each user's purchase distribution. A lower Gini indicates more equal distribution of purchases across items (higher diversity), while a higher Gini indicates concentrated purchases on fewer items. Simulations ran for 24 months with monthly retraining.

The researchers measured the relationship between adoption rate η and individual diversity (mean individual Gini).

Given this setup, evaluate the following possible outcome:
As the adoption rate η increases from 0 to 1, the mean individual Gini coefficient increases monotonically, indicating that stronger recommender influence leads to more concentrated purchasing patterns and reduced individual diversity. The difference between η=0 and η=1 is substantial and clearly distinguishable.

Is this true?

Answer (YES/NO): NO